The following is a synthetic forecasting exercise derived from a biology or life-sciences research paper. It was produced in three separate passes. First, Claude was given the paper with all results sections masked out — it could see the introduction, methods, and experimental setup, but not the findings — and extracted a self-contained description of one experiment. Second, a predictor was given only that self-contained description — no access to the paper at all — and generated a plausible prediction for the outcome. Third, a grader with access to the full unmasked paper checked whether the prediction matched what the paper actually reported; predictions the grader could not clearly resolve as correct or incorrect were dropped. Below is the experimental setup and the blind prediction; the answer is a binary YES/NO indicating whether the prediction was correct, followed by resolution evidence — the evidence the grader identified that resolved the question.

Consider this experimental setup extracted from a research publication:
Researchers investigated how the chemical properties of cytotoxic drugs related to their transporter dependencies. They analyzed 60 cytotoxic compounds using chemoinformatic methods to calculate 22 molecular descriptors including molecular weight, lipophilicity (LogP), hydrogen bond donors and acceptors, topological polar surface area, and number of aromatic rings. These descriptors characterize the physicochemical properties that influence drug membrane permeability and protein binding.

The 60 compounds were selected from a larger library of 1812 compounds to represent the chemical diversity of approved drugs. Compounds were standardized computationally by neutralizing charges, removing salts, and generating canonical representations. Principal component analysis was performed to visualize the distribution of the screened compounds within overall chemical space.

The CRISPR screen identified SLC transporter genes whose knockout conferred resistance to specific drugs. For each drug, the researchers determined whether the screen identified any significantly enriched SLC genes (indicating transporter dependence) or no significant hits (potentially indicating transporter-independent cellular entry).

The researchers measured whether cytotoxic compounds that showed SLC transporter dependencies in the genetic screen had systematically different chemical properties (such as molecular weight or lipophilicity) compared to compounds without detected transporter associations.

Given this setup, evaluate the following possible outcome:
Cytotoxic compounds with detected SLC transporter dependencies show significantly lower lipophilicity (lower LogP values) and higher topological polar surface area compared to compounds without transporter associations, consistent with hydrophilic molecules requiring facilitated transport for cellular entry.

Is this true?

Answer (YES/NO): NO